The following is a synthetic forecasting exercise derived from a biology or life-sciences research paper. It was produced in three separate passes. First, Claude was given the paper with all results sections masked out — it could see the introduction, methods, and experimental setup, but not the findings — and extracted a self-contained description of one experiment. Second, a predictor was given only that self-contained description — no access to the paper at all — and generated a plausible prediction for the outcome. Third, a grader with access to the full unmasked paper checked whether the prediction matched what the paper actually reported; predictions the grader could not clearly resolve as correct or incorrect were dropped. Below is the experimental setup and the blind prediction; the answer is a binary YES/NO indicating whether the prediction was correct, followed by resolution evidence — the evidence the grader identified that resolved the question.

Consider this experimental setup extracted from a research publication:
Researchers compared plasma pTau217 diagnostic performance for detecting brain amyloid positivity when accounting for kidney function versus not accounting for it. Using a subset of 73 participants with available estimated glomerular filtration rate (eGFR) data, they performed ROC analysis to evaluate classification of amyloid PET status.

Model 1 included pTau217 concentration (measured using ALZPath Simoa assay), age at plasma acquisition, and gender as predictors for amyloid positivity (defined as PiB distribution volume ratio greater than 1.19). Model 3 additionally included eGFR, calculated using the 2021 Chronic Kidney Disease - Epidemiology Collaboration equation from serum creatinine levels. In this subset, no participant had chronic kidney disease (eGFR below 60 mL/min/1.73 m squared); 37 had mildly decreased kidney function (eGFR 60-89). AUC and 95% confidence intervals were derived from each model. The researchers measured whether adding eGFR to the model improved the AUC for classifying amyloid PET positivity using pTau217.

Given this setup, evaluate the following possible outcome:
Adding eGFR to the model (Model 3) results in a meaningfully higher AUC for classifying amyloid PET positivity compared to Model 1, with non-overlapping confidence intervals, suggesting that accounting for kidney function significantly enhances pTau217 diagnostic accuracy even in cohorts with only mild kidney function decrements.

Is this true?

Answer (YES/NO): NO